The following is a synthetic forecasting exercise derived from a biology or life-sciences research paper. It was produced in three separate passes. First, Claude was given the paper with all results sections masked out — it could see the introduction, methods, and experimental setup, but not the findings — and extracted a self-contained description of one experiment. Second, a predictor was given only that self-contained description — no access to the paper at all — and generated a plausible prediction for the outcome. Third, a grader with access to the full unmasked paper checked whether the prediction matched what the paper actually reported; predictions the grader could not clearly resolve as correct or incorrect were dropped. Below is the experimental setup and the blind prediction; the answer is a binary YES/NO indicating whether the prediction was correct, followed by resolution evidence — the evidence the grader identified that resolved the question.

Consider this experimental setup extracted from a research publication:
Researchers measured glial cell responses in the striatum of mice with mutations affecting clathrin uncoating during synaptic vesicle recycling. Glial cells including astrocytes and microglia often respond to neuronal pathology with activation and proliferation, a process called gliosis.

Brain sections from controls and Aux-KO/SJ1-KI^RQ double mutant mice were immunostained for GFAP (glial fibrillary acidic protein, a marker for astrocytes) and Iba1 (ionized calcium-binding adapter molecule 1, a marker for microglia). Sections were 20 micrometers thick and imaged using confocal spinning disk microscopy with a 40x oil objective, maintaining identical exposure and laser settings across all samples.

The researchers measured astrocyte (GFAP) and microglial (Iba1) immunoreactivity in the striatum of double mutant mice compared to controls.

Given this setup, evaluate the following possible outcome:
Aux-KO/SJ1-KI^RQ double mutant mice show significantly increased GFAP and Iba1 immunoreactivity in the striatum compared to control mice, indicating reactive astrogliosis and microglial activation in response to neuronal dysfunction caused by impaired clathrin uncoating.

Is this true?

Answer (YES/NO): NO